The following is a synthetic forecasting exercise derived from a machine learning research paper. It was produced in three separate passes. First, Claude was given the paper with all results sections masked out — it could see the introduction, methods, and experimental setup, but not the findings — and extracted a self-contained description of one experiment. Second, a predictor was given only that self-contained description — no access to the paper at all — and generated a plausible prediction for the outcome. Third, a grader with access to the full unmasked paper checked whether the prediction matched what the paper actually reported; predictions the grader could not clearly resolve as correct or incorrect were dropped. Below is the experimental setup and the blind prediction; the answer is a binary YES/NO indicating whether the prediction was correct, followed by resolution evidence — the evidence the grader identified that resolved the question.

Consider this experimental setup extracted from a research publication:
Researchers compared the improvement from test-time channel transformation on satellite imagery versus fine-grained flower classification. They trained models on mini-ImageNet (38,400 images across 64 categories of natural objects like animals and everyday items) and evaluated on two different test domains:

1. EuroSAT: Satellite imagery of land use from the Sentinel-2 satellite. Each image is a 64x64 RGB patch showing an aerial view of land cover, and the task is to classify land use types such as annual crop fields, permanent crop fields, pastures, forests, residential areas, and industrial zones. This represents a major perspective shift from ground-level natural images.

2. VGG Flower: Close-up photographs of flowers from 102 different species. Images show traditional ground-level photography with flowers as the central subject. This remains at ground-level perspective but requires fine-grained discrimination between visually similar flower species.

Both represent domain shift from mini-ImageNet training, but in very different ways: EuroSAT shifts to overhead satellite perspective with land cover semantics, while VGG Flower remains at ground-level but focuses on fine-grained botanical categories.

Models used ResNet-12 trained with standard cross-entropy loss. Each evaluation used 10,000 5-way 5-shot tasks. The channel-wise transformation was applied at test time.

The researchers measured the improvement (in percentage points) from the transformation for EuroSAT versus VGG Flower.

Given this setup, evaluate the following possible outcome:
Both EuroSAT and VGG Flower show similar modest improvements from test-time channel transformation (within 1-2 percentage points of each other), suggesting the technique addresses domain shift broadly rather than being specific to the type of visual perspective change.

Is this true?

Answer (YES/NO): YES